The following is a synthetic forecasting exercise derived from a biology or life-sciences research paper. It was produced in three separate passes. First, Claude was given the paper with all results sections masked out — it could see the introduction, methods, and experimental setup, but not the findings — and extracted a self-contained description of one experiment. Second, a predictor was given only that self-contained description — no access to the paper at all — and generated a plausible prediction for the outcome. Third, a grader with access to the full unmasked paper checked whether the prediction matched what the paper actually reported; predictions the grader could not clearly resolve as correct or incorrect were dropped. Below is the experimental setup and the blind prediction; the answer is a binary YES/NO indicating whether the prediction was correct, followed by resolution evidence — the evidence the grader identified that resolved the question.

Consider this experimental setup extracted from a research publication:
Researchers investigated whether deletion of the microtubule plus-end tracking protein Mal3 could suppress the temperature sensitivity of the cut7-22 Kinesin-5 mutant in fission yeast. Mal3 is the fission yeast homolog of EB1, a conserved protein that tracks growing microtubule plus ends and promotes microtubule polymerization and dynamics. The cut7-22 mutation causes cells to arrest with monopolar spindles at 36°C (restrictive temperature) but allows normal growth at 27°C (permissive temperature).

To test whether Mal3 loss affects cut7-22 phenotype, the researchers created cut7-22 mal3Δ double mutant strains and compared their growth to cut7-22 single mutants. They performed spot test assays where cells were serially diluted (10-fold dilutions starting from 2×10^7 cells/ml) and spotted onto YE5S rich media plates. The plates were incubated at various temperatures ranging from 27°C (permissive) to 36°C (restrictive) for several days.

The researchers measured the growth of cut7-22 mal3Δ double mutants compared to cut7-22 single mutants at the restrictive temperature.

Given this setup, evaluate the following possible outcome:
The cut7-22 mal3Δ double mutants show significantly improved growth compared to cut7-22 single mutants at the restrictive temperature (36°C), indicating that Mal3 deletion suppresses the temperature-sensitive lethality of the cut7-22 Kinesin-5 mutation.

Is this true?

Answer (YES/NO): YES